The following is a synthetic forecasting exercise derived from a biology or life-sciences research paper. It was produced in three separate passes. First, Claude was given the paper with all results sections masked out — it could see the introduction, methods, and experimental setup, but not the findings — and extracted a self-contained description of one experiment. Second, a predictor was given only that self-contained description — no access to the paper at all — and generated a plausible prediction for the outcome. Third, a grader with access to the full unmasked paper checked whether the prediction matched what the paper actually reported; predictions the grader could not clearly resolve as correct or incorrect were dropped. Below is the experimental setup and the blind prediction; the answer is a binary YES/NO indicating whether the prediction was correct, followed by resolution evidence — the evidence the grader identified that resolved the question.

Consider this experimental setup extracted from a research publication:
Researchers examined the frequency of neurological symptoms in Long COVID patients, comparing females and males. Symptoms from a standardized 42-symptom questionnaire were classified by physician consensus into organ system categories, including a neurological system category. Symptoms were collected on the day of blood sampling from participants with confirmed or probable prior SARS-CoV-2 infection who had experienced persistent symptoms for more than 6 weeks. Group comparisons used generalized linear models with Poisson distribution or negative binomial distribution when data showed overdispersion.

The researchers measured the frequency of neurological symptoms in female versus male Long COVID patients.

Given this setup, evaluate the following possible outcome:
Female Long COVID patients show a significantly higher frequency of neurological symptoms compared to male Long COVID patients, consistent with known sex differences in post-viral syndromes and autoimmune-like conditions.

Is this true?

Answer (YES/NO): YES